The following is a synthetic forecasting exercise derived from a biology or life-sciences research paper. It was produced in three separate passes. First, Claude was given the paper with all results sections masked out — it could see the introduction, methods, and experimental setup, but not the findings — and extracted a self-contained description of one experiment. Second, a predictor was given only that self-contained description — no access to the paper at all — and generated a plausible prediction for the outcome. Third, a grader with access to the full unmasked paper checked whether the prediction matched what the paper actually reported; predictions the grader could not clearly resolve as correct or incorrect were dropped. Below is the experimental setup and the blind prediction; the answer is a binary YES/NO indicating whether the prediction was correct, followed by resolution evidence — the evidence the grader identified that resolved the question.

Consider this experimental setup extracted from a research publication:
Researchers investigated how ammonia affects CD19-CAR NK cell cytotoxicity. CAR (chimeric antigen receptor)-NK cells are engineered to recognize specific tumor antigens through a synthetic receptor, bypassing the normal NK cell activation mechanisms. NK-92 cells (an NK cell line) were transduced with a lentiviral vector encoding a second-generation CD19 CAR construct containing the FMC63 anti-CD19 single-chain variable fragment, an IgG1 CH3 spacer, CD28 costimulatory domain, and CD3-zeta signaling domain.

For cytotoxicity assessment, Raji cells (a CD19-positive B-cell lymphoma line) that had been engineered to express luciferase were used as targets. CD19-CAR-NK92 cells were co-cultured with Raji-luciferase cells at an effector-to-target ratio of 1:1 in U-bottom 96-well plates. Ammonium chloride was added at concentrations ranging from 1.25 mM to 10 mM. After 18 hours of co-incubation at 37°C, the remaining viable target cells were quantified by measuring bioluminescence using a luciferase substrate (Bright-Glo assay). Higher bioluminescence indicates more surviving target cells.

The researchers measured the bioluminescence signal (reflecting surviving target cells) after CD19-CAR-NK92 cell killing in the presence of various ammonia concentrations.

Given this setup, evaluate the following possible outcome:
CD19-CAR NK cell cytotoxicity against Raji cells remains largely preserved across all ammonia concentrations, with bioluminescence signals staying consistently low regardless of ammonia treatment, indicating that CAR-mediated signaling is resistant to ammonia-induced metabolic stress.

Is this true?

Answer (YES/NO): NO